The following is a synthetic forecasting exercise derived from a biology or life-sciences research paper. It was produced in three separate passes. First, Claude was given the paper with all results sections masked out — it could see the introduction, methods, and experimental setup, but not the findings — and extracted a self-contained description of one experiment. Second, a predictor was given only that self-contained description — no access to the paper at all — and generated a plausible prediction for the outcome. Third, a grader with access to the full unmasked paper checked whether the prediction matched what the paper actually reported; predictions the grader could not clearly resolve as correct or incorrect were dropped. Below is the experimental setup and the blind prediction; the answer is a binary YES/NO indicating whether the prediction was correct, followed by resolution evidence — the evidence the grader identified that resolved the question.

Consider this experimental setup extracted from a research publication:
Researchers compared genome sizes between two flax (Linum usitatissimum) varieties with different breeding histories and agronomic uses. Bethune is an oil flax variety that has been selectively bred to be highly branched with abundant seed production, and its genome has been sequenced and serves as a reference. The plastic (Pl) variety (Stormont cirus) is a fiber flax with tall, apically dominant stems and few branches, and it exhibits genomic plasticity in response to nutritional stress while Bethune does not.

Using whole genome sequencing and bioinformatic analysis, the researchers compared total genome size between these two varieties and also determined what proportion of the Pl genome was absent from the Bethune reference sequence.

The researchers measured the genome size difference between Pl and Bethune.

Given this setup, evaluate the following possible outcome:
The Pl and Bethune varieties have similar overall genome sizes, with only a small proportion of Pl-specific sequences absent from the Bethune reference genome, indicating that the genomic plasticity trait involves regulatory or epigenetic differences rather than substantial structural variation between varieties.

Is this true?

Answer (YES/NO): NO